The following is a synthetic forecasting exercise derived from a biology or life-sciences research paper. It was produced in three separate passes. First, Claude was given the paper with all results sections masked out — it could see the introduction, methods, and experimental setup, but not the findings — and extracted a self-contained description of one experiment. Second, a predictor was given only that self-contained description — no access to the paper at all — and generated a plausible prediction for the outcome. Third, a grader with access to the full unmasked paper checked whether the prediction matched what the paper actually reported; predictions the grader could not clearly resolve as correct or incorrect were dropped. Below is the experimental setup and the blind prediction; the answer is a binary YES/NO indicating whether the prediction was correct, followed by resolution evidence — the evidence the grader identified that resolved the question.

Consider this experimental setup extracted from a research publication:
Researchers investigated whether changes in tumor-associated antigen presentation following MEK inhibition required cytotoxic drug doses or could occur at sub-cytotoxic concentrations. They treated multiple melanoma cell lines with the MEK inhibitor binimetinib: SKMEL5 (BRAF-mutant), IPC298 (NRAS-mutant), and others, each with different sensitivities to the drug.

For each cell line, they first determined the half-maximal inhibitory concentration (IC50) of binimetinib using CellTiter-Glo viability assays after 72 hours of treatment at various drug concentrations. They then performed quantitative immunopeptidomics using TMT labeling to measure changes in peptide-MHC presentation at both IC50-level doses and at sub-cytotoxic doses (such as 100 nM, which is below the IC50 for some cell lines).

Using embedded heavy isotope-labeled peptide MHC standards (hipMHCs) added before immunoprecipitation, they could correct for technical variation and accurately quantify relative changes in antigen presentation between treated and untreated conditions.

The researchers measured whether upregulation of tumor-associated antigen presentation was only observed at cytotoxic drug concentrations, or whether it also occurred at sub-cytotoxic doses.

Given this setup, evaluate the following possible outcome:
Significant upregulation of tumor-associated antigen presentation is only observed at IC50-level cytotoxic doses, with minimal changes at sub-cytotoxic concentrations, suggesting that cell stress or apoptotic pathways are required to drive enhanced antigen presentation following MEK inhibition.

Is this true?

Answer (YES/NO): NO